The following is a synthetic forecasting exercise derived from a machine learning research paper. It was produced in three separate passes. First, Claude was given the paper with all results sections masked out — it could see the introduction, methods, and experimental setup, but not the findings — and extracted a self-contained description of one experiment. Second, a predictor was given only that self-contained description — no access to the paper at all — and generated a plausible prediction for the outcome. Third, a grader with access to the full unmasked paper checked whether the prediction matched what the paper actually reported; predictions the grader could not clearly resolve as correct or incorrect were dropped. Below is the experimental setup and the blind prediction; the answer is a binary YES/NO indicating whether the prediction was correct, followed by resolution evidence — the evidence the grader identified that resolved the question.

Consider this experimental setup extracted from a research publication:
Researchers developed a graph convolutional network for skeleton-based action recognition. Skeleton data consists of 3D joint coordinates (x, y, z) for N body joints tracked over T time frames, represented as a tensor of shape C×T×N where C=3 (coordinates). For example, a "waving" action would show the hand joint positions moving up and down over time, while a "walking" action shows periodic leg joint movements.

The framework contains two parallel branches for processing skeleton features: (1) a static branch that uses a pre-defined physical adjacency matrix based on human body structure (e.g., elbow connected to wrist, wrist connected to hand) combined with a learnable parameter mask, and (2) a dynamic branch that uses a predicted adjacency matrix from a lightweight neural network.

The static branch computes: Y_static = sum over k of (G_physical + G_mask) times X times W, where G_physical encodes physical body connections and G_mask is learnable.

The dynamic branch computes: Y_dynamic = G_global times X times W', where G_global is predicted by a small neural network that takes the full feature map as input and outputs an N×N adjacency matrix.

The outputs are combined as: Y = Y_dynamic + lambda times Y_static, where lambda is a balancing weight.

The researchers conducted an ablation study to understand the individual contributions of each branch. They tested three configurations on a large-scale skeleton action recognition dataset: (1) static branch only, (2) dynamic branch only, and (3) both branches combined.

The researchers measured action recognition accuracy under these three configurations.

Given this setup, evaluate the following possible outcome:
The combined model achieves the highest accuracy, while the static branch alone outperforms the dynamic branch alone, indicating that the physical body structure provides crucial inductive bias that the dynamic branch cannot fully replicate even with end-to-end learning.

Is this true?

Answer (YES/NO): NO